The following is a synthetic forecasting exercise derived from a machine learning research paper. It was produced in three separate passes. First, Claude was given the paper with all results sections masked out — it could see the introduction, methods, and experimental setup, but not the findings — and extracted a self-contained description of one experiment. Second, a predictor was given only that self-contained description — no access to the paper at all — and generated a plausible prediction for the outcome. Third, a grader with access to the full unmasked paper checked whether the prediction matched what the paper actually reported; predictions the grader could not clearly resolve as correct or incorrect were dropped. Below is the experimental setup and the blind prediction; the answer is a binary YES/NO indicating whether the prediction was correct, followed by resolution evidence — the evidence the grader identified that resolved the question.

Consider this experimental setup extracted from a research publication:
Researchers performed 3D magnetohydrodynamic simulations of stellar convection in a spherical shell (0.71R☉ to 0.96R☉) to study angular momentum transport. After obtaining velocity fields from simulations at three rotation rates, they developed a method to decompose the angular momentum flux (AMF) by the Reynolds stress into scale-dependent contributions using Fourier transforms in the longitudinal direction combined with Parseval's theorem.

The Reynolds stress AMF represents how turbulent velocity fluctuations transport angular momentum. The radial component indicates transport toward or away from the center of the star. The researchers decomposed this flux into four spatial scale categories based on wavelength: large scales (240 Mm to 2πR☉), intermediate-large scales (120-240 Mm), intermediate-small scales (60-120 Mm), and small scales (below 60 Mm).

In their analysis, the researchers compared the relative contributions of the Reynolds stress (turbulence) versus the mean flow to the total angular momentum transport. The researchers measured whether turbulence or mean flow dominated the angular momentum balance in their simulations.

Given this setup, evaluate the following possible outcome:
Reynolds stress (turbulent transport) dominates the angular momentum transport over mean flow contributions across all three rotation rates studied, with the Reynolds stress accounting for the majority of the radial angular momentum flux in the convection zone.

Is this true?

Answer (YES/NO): NO